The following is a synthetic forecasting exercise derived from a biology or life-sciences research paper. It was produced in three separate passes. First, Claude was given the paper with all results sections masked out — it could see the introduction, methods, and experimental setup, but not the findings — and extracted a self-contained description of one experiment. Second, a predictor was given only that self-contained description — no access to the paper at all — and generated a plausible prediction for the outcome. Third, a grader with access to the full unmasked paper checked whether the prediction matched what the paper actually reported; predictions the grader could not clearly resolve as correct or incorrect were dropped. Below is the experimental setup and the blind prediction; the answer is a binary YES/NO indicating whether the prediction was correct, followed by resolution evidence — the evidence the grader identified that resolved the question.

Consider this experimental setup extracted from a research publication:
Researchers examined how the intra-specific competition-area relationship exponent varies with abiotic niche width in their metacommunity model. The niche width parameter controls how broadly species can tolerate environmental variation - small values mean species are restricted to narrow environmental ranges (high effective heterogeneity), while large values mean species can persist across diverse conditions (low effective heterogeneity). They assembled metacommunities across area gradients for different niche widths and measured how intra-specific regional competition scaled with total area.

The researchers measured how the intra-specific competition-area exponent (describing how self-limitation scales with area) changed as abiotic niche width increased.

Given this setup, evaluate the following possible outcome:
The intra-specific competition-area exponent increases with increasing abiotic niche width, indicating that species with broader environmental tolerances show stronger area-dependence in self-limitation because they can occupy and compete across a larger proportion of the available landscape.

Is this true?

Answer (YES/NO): NO